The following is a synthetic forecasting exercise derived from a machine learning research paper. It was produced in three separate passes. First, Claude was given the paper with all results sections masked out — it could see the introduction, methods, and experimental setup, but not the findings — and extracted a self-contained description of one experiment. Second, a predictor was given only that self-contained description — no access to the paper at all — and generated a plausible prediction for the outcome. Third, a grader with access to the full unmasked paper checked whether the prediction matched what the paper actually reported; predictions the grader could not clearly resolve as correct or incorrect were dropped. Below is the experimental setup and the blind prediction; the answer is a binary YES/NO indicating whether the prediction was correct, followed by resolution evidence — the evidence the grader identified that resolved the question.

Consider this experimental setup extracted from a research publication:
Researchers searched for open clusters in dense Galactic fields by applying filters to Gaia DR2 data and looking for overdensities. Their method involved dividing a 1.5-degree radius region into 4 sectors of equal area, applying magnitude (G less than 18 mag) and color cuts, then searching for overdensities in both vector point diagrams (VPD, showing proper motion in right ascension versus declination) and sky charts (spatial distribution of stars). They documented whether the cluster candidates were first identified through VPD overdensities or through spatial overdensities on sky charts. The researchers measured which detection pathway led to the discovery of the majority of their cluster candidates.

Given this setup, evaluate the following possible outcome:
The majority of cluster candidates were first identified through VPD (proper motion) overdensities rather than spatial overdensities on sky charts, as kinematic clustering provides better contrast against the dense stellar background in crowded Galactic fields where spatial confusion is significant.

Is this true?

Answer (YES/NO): YES